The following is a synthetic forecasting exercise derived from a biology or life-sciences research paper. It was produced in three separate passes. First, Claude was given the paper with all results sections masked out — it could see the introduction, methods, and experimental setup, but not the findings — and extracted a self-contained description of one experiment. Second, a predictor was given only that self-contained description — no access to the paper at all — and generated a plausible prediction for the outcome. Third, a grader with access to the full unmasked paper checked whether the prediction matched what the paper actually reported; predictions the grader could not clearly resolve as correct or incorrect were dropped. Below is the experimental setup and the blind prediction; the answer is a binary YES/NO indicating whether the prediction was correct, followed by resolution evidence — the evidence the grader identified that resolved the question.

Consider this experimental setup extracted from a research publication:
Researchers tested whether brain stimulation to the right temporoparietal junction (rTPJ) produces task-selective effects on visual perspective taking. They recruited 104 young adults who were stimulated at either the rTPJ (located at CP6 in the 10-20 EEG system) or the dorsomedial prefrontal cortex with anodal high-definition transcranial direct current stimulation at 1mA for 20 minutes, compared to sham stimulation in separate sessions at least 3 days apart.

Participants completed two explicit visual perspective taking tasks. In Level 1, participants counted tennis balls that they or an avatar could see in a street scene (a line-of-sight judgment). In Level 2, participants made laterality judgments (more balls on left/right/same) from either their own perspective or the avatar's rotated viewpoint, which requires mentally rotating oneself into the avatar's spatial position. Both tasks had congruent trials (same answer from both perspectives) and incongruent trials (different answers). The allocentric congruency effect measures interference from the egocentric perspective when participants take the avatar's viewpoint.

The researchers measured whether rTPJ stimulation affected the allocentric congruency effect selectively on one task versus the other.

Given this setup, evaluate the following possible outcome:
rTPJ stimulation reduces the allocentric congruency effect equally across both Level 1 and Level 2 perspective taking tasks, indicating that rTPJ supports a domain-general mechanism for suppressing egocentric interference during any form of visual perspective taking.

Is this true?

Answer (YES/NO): NO